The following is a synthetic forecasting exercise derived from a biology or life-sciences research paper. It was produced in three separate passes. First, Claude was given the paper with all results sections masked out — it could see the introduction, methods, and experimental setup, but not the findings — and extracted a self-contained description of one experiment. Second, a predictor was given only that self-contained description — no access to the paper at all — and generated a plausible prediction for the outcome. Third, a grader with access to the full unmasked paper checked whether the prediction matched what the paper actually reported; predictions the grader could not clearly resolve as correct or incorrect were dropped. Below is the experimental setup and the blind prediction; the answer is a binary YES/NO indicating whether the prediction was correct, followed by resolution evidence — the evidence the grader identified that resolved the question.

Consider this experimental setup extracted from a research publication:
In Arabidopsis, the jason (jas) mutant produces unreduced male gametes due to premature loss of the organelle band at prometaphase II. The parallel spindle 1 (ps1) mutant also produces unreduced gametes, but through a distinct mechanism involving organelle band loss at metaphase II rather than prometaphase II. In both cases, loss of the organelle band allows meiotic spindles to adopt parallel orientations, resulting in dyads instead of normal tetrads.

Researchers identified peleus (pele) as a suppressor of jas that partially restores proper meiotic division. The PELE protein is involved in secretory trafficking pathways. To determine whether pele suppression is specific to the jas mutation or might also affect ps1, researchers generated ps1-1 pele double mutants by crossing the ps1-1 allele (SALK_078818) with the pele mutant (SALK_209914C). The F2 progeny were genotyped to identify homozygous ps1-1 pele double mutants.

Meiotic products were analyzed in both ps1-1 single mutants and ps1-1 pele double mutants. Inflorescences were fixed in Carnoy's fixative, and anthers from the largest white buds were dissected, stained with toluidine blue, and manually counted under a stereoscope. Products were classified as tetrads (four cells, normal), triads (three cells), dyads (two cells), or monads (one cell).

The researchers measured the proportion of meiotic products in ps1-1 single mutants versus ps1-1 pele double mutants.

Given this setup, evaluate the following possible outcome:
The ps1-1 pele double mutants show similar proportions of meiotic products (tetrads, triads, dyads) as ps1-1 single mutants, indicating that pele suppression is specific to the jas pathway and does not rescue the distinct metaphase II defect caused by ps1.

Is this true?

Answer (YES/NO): NO